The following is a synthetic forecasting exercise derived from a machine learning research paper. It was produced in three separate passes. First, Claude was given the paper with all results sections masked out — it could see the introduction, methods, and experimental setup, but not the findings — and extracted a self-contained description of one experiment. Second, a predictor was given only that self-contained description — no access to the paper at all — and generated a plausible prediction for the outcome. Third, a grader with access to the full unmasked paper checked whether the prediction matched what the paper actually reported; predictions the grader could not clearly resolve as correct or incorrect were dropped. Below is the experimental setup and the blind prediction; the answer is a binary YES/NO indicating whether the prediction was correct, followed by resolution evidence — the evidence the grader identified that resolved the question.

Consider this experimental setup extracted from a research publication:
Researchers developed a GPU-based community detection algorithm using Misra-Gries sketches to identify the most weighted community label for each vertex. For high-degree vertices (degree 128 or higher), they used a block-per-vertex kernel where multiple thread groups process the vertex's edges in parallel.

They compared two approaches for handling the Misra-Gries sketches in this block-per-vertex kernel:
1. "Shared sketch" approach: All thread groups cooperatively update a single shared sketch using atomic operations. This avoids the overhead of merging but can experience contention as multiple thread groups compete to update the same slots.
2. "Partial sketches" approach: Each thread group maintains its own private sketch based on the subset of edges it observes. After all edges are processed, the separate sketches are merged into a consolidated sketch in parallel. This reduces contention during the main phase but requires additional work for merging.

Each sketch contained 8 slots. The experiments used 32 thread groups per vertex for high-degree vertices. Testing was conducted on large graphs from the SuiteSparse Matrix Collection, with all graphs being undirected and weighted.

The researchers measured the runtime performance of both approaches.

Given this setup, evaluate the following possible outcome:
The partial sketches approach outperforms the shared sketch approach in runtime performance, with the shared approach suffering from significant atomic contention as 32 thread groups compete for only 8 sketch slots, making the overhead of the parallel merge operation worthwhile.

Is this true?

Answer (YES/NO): YES